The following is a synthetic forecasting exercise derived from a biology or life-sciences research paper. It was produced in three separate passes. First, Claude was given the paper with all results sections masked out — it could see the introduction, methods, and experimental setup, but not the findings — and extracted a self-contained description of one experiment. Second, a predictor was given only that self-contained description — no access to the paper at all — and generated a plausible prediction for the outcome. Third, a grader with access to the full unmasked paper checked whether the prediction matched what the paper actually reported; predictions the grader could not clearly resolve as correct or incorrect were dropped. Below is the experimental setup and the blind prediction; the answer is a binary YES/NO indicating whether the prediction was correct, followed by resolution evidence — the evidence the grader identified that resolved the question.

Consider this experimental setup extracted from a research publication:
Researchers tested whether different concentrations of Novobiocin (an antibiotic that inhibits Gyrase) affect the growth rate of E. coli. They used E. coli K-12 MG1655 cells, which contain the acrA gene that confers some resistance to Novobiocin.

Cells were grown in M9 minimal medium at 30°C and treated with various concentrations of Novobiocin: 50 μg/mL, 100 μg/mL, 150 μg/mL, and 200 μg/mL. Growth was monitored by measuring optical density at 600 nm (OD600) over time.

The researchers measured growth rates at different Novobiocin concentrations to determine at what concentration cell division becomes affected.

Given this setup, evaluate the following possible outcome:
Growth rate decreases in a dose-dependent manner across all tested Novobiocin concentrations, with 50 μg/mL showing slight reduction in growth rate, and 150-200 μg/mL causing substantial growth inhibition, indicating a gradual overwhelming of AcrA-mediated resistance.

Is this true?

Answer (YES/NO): NO